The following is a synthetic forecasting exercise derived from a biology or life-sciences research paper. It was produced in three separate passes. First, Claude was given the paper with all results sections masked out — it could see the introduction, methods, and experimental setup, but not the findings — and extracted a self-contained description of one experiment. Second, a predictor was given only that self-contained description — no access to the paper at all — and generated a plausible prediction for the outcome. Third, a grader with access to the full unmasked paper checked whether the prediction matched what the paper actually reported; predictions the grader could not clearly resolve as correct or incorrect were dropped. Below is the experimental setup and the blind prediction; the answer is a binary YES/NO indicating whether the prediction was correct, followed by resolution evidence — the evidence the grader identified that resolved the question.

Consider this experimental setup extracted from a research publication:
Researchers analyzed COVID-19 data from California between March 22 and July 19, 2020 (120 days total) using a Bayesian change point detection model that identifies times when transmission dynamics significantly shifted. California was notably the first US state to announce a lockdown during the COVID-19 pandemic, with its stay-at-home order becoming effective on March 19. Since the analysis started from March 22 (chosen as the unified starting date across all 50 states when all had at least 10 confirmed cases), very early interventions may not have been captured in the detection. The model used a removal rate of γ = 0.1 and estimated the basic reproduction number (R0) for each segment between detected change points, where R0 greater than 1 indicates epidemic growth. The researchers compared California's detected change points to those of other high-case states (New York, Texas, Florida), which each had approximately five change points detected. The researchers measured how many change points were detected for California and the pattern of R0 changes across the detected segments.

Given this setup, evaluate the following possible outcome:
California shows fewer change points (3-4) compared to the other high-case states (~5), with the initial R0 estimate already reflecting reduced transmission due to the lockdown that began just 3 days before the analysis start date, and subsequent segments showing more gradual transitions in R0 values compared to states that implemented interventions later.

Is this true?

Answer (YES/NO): NO